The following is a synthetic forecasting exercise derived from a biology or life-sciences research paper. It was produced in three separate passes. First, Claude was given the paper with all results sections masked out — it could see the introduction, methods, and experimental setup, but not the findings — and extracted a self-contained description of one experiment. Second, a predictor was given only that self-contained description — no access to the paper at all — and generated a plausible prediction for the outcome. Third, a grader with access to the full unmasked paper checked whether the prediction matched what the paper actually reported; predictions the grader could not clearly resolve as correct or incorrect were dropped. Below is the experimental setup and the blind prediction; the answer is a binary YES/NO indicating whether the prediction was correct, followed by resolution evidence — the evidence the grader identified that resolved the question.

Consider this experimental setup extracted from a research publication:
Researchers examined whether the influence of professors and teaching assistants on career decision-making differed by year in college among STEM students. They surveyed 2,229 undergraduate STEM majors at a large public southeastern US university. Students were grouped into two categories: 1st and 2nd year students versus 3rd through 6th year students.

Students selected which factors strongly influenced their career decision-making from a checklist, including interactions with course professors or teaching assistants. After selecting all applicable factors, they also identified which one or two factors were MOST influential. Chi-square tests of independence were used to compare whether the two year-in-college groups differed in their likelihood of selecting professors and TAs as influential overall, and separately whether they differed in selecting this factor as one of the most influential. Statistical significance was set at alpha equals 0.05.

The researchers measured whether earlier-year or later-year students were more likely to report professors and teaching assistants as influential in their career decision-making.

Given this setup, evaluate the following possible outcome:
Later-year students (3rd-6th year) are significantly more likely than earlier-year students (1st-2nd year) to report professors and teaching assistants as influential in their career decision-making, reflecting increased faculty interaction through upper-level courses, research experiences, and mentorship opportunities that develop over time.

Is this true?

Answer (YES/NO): YES